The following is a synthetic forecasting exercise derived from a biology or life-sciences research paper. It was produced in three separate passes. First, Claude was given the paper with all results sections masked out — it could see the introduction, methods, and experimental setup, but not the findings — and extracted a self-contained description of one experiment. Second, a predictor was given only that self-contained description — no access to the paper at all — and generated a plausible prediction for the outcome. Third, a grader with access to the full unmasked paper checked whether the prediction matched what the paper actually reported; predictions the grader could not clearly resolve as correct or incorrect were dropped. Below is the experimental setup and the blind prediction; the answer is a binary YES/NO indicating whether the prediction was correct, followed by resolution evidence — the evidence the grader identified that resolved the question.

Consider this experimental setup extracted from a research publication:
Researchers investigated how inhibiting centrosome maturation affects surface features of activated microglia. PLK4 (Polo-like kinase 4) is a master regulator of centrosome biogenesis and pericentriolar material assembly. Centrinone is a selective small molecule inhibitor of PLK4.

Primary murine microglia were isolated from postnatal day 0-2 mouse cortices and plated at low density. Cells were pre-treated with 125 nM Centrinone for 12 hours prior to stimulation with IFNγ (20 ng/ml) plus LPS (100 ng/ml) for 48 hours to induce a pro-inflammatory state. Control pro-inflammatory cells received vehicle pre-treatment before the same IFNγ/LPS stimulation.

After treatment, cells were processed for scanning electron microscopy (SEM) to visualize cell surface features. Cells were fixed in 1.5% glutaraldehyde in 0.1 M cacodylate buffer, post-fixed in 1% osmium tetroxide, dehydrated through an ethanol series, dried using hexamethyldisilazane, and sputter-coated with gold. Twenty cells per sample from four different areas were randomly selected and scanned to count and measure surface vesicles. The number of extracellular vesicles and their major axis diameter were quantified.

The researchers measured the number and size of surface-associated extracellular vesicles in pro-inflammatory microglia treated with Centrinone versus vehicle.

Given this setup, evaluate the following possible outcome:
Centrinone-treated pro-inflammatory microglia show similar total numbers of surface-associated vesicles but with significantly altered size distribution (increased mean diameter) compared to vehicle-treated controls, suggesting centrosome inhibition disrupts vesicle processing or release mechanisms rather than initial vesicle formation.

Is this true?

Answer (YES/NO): NO